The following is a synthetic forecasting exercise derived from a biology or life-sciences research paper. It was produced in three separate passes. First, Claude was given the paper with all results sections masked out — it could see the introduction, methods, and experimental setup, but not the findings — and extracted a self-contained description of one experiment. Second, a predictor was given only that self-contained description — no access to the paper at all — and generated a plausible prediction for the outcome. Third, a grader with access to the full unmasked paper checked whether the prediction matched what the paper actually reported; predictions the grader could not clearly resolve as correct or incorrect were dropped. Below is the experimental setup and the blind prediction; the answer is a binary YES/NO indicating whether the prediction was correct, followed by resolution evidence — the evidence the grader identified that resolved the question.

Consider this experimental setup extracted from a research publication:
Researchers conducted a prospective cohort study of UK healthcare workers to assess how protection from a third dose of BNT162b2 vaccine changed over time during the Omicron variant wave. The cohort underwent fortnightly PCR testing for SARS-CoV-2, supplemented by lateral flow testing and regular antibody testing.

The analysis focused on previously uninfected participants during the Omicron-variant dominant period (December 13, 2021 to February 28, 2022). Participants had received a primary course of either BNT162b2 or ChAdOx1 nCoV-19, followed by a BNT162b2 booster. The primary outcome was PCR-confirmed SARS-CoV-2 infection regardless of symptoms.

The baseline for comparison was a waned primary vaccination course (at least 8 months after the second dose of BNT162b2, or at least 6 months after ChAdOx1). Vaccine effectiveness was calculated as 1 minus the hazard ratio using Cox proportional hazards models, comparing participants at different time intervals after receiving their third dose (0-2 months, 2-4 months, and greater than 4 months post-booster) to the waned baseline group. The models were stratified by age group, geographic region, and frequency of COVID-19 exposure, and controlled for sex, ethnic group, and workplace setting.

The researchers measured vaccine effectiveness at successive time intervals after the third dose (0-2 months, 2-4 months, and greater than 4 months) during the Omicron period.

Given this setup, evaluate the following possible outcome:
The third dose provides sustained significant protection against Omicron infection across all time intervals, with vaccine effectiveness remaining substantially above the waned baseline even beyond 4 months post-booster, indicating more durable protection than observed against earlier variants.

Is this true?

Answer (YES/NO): NO